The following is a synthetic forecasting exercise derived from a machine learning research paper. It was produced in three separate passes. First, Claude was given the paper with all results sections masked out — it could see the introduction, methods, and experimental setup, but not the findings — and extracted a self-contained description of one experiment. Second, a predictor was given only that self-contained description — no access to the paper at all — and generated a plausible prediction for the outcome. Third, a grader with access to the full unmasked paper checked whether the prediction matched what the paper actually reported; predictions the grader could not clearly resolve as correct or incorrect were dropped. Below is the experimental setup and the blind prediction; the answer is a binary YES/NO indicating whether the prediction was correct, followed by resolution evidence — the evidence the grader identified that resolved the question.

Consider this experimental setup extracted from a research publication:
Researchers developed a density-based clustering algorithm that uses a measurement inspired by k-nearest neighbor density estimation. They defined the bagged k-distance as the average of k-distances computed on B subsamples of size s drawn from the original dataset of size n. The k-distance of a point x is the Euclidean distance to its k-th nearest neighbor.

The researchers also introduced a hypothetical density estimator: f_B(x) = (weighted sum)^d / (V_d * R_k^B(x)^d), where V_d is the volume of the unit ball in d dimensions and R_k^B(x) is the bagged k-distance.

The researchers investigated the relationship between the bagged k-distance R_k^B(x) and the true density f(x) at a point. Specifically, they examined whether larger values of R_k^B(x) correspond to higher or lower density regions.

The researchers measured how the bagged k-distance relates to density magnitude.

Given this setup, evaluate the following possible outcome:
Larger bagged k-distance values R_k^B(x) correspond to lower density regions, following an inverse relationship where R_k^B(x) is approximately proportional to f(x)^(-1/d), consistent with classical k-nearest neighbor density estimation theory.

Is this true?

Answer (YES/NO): YES